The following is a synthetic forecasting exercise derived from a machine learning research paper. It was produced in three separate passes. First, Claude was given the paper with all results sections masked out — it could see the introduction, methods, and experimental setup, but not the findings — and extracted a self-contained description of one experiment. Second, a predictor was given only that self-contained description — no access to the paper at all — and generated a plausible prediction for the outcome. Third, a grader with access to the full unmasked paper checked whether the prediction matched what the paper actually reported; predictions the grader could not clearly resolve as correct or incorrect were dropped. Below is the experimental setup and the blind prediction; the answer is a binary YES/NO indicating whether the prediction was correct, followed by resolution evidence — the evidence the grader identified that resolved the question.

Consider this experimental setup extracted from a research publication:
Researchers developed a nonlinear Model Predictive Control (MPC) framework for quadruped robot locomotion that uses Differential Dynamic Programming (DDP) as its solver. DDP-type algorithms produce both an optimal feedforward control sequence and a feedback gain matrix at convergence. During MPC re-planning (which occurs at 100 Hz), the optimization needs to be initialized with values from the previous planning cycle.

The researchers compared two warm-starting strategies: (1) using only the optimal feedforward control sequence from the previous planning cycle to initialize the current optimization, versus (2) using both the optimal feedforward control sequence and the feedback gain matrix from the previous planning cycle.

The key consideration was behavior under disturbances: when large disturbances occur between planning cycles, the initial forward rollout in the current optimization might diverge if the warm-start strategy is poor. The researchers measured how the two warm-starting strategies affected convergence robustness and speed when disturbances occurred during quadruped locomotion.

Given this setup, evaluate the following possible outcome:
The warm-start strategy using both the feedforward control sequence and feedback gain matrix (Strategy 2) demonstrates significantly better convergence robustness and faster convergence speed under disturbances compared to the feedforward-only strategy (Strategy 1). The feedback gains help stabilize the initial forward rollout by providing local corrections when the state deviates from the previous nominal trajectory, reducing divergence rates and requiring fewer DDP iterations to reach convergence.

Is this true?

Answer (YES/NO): YES